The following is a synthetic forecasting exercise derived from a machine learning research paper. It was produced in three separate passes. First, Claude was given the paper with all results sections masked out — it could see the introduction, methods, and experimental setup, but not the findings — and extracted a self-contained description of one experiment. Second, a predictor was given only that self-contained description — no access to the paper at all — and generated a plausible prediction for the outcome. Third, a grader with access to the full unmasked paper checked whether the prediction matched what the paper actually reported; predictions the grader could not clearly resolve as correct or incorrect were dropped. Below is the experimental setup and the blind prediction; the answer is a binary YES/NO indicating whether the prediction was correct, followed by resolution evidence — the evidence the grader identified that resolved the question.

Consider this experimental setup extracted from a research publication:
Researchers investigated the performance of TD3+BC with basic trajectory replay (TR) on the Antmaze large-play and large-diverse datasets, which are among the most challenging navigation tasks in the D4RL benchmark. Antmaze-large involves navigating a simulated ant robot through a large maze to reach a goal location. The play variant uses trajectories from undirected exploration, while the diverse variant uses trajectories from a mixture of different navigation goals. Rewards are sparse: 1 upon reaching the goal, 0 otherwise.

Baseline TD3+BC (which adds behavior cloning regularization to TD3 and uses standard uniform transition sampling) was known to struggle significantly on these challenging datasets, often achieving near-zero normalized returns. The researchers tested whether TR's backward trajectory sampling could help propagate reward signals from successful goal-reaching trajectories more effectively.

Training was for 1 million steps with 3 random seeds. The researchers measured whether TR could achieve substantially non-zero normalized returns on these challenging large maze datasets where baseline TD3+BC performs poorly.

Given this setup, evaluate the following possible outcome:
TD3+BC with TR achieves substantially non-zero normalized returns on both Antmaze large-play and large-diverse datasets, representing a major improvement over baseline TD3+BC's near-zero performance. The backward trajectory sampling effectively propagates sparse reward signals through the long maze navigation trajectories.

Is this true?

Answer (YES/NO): YES